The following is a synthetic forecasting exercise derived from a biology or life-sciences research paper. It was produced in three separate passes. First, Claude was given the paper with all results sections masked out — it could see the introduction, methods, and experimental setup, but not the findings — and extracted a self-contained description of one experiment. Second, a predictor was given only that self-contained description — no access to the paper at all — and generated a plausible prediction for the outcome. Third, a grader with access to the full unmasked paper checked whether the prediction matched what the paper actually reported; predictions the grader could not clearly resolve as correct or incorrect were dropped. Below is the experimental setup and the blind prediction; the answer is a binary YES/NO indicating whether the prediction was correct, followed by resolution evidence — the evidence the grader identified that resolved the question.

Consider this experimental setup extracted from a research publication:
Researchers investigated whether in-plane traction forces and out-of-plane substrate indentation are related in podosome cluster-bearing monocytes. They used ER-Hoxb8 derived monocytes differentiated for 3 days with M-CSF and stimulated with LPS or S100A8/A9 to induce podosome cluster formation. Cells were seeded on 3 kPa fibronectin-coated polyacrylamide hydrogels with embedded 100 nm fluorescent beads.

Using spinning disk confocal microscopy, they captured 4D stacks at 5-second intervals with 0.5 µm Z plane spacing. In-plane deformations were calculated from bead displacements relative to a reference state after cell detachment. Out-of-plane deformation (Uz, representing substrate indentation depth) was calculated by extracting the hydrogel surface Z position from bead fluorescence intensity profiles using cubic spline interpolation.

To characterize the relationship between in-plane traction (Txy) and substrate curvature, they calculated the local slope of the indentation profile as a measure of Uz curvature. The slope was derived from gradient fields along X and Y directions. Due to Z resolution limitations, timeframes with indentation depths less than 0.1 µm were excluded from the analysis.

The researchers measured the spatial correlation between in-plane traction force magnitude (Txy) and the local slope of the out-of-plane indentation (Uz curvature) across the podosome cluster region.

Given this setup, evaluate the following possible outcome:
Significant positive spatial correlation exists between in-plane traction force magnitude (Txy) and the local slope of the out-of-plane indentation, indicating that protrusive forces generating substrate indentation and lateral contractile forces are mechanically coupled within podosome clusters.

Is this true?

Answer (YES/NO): YES